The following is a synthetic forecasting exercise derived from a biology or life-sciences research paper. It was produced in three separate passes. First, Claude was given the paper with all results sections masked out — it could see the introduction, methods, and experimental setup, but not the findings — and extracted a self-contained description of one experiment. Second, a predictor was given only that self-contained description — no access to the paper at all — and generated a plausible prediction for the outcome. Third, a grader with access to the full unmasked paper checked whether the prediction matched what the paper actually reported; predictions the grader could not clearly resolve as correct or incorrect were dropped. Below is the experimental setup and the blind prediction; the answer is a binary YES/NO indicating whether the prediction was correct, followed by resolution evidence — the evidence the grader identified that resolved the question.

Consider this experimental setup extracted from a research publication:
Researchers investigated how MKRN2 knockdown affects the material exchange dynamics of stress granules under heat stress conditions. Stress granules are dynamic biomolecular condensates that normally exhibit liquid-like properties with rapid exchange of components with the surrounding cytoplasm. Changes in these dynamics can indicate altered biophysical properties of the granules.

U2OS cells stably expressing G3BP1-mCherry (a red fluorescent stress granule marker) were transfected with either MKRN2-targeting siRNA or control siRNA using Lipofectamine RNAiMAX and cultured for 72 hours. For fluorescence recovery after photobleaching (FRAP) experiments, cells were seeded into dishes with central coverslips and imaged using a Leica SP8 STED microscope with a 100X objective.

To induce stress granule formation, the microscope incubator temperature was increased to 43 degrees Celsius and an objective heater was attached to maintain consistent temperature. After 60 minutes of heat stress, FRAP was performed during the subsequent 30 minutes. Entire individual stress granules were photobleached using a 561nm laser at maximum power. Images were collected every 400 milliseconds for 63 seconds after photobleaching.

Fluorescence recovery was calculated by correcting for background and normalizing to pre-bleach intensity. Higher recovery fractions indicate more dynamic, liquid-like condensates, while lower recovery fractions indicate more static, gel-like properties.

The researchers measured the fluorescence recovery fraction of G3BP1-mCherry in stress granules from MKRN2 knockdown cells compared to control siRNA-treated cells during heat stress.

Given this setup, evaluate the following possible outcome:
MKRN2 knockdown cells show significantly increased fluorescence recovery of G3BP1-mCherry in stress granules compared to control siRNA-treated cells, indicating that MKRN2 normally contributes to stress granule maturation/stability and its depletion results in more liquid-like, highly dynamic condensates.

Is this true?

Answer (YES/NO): NO